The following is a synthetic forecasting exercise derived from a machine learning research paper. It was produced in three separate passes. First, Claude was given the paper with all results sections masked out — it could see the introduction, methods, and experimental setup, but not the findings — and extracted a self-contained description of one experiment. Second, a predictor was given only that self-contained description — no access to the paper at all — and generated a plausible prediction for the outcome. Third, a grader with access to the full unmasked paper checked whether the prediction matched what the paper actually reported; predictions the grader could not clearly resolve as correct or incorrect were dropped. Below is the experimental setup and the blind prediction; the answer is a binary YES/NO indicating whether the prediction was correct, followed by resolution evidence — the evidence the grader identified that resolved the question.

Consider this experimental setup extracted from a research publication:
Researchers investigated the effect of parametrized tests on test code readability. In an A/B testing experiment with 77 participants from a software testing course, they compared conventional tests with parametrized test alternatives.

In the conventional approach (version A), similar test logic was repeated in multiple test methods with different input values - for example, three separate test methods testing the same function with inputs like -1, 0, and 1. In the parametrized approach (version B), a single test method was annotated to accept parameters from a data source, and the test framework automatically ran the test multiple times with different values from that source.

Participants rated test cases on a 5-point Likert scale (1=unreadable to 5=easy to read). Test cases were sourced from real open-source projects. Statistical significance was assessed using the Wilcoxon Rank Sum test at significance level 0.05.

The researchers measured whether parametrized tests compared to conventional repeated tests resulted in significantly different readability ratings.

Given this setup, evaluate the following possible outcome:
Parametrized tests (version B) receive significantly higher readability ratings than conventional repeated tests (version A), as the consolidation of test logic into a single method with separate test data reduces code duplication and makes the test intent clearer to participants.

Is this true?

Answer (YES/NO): YES